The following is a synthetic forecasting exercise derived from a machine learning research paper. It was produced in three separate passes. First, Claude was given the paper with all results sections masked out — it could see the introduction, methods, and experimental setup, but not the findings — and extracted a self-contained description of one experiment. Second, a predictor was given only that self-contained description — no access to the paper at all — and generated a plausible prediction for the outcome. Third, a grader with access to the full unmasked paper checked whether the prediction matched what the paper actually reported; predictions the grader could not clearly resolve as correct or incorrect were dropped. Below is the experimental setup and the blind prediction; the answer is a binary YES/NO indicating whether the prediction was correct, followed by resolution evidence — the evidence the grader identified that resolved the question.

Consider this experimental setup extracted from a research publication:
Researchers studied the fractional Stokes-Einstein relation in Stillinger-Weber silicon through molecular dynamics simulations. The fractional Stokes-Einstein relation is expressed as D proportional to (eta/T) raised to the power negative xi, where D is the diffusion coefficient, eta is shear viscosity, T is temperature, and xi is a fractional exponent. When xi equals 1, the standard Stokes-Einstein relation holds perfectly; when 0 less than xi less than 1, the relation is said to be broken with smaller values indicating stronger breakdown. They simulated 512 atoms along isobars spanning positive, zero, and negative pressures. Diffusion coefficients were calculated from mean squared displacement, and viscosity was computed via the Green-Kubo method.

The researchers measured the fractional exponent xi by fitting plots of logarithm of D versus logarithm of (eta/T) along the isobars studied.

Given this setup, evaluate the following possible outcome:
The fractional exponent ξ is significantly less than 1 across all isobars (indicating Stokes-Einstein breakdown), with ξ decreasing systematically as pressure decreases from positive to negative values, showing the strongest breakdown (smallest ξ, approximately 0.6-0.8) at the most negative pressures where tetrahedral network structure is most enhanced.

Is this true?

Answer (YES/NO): NO